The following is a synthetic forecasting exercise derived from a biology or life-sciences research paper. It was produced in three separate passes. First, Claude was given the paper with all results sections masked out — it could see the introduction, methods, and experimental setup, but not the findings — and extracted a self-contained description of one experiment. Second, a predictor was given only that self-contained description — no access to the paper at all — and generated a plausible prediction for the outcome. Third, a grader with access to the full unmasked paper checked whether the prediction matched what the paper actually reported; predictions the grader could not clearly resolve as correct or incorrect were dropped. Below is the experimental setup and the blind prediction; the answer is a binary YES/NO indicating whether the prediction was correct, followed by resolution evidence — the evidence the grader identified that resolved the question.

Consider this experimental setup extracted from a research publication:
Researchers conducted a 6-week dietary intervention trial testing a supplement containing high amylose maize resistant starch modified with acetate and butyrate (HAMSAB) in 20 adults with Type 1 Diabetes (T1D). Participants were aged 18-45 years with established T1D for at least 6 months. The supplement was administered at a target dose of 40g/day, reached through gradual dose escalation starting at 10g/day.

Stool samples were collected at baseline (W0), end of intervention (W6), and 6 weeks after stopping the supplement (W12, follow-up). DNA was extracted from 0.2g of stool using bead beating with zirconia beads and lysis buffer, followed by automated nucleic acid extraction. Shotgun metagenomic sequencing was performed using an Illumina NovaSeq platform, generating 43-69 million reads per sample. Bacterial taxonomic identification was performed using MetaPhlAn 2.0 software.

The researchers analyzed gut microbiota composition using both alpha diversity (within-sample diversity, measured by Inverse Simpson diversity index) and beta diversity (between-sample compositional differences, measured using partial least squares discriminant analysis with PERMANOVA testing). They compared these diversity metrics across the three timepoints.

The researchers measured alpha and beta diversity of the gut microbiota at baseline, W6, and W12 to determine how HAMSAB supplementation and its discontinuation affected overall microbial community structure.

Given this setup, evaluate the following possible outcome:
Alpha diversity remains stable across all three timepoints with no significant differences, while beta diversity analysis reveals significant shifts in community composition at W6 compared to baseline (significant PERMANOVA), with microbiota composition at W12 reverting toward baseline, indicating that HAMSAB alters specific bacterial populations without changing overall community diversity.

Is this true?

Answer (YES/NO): NO